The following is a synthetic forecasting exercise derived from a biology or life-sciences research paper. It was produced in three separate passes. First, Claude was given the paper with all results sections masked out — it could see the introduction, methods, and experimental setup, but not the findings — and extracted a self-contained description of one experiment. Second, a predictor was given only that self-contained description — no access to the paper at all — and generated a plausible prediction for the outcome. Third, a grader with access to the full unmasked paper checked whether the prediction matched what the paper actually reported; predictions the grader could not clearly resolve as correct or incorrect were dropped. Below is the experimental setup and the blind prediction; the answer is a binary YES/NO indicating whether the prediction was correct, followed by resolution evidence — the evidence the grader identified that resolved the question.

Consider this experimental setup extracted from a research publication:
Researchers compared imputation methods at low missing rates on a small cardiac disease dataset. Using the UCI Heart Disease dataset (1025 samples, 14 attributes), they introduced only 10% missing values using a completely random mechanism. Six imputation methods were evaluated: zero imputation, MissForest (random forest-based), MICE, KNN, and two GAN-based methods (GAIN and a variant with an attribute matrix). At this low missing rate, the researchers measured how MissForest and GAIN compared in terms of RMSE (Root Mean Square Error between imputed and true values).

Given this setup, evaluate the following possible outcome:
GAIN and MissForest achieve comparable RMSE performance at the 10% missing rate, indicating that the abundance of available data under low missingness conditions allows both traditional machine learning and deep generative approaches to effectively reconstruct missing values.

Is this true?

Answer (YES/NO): YES